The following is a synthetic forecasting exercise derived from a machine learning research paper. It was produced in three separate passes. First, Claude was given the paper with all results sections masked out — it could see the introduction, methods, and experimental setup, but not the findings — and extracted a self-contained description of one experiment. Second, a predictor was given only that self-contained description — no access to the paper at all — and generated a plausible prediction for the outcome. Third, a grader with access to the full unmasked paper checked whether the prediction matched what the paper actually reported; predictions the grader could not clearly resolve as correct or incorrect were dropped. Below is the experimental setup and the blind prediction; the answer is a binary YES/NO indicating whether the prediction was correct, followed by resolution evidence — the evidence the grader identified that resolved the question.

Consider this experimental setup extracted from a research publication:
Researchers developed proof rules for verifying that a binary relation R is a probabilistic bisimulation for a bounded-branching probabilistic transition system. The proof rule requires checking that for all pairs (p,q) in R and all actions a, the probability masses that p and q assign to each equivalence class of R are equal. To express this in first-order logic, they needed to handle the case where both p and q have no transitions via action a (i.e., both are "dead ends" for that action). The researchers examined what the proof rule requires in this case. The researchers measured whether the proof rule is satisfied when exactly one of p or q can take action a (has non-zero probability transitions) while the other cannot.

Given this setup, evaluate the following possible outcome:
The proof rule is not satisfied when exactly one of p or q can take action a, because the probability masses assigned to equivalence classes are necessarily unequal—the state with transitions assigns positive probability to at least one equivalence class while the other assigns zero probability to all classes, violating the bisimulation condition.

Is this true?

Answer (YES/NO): YES